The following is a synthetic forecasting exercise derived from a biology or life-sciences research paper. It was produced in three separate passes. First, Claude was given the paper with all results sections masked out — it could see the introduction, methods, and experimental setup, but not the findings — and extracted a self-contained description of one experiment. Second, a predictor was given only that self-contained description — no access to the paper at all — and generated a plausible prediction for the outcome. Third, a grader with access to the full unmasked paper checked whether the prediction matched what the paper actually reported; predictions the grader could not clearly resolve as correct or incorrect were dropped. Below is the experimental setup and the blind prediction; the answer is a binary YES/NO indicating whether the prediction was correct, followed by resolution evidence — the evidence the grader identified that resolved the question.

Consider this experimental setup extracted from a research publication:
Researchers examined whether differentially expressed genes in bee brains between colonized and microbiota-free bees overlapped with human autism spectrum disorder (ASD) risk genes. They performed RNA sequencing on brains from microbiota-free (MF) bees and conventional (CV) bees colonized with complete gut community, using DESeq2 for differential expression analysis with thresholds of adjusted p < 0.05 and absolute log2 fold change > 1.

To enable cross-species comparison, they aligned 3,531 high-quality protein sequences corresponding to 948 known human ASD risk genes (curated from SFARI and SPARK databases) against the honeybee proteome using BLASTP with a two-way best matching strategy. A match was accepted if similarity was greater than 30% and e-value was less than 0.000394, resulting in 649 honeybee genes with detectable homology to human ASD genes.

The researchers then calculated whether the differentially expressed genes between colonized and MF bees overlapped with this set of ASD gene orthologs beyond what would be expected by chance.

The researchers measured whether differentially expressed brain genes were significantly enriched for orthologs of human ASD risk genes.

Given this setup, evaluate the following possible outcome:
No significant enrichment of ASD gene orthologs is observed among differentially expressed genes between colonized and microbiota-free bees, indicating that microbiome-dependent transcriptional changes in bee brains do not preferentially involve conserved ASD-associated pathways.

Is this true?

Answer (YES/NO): NO